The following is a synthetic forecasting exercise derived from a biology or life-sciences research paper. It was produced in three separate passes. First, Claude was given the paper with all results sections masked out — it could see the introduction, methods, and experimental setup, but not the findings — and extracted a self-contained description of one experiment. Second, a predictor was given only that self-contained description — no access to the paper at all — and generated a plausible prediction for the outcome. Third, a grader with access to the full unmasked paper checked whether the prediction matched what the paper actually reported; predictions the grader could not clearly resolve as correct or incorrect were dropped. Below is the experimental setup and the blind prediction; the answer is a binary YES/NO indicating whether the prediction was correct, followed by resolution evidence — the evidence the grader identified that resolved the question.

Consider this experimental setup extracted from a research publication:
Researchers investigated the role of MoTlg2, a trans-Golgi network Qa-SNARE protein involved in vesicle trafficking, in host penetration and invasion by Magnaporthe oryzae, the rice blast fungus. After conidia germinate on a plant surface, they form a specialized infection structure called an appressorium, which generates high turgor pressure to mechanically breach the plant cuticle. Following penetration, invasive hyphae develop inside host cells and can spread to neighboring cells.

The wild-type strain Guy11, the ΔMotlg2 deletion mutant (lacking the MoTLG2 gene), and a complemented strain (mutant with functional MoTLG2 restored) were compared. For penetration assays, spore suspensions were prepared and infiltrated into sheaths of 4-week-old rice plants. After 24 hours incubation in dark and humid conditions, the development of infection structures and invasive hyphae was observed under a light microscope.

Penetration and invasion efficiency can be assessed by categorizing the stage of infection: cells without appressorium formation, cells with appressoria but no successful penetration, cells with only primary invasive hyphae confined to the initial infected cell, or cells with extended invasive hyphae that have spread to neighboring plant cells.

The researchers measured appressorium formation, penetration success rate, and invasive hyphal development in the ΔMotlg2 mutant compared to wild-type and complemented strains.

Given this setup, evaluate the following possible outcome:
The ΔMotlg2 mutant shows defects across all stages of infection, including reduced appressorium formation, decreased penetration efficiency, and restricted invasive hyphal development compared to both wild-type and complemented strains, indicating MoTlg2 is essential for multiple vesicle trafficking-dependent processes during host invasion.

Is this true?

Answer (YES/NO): NO